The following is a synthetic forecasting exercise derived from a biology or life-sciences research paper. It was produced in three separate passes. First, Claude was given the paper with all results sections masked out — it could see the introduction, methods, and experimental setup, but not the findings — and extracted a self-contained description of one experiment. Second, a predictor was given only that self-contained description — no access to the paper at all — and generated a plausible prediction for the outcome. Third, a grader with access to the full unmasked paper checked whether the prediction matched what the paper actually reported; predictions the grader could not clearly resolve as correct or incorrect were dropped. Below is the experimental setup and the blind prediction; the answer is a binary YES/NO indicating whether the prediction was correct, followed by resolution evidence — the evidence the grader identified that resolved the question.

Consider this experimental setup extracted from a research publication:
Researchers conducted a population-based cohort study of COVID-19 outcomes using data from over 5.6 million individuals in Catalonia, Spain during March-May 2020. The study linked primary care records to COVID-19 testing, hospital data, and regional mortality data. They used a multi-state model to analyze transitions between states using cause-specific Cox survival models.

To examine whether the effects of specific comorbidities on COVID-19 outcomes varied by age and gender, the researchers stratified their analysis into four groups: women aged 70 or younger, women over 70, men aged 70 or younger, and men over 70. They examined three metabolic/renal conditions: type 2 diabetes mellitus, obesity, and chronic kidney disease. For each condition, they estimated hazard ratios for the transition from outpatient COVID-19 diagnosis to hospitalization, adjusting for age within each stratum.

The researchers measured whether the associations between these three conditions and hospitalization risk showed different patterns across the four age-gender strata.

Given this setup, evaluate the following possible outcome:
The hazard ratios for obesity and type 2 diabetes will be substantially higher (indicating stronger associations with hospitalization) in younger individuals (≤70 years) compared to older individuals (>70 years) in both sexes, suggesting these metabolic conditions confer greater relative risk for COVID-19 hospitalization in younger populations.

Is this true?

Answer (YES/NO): NO